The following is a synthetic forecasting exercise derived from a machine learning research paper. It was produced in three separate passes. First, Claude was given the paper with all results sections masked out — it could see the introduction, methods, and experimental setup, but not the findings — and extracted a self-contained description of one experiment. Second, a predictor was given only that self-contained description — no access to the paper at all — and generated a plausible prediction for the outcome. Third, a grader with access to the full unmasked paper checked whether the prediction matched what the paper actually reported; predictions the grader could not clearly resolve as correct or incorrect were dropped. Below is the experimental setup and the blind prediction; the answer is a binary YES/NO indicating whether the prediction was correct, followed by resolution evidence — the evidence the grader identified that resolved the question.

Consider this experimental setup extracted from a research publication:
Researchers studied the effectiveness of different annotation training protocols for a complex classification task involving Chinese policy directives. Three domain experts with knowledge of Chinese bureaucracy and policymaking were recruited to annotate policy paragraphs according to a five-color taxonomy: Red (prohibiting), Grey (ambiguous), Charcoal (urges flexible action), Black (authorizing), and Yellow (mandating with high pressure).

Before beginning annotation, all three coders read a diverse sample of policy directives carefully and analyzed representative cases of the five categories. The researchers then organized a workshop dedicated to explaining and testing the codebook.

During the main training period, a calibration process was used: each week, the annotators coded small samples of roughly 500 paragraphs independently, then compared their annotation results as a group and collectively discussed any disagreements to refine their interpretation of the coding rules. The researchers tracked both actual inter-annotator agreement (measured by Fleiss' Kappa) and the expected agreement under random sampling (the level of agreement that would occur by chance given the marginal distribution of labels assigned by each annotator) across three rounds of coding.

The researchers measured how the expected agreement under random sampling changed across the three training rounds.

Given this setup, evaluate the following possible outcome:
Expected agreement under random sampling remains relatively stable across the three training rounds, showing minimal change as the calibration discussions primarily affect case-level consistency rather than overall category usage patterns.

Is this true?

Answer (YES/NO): YES